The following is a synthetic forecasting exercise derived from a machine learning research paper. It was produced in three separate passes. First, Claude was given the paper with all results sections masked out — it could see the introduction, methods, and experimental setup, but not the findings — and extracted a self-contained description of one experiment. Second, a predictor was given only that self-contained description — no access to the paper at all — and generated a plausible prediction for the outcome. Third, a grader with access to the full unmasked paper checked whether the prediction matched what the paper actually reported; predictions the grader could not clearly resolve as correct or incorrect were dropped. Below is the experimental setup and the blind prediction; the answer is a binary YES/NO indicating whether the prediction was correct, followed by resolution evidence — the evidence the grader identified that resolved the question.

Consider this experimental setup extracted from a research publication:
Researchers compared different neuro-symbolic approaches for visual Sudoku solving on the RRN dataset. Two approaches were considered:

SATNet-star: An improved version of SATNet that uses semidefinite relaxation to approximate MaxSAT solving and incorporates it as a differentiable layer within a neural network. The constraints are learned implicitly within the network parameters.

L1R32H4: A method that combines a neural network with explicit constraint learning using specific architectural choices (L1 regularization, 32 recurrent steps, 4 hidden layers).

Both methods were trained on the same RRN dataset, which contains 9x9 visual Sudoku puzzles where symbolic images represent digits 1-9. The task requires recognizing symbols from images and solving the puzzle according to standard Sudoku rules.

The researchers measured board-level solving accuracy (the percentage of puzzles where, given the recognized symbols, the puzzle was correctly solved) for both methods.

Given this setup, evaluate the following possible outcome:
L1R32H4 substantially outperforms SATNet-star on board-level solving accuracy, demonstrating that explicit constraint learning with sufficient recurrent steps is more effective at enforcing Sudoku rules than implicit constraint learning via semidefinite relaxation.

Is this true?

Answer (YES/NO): YES